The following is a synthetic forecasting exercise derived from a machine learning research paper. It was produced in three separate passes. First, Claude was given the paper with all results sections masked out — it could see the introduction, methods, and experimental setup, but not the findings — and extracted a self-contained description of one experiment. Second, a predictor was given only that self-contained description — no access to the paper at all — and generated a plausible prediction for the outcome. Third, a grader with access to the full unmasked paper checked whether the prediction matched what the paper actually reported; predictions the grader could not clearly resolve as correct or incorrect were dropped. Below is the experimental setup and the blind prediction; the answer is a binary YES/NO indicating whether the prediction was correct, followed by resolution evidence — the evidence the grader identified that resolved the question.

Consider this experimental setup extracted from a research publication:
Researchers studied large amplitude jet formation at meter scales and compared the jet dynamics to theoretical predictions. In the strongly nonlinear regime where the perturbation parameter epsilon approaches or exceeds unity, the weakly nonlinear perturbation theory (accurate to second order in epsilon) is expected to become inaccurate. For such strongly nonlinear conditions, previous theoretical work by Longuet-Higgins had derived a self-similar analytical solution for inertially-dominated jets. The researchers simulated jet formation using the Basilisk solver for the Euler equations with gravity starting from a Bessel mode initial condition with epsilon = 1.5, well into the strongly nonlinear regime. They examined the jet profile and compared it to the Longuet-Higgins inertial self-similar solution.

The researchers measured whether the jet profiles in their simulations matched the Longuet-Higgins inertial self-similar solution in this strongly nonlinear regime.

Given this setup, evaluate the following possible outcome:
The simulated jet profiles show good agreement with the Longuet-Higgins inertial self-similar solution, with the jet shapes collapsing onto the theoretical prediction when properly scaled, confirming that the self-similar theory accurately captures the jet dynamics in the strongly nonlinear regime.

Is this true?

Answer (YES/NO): YES